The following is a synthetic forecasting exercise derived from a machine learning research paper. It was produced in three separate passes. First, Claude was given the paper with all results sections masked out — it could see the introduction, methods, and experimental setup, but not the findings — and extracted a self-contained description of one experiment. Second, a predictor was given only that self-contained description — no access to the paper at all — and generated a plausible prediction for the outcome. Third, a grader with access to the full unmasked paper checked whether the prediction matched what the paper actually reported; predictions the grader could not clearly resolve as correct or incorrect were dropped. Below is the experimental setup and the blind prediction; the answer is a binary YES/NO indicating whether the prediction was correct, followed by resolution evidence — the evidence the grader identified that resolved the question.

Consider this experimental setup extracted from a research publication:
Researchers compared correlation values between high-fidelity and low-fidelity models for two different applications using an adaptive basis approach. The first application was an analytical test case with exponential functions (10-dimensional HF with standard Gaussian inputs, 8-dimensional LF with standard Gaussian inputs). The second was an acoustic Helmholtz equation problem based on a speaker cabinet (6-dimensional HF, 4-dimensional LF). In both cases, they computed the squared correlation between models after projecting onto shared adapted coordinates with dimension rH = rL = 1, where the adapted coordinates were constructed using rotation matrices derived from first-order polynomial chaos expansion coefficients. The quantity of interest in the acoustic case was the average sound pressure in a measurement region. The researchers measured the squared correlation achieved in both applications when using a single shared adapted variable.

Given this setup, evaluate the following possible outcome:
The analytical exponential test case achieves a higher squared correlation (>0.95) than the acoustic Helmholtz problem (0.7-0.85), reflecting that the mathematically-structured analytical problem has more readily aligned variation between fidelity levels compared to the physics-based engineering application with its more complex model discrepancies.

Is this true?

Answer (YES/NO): NO